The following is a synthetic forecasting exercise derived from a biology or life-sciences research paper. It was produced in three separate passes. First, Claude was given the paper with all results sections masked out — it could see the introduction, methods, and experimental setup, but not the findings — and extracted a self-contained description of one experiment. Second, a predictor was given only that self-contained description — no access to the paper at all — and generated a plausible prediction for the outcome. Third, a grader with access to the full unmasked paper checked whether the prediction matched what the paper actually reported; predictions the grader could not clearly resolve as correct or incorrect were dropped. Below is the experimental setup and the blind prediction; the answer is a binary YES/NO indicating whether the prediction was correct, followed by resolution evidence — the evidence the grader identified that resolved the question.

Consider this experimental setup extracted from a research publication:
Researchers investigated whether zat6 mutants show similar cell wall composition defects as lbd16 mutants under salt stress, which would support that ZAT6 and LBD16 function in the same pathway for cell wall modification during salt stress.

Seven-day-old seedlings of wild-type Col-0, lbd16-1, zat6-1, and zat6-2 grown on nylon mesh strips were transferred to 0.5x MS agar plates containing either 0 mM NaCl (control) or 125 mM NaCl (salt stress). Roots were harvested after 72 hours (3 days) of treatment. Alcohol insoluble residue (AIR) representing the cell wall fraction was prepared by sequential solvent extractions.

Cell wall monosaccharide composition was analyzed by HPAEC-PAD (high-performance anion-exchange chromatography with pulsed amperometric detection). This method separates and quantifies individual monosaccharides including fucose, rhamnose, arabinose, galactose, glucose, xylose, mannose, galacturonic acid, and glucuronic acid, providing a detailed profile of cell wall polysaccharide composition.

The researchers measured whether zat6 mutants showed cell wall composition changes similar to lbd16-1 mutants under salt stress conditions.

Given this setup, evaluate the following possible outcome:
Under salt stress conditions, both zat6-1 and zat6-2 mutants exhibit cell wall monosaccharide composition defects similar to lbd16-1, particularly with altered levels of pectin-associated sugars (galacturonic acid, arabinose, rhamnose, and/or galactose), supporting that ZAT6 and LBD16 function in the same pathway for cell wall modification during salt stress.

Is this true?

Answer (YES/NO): NO